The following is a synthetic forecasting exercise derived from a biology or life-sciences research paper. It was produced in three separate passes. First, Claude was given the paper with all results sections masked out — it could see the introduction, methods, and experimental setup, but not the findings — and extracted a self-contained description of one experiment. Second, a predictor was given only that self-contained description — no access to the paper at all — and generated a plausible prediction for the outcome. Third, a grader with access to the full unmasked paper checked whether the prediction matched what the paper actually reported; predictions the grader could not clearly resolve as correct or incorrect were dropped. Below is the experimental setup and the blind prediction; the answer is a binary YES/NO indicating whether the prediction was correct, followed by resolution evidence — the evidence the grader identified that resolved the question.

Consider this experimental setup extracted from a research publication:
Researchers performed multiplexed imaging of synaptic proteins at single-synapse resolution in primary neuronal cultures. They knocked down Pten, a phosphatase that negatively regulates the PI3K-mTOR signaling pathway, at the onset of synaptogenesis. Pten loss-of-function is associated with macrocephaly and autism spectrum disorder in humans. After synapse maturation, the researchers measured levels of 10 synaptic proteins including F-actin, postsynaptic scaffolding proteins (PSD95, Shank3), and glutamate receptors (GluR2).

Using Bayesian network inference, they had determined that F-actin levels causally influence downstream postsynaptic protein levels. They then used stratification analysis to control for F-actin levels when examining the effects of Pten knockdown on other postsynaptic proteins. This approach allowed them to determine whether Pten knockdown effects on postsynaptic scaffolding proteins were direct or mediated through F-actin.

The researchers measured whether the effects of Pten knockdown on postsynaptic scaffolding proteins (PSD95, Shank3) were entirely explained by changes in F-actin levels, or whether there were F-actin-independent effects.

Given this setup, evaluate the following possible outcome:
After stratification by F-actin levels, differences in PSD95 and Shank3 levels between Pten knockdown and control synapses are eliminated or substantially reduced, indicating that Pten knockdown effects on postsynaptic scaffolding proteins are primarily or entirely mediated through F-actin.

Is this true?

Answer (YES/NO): YES